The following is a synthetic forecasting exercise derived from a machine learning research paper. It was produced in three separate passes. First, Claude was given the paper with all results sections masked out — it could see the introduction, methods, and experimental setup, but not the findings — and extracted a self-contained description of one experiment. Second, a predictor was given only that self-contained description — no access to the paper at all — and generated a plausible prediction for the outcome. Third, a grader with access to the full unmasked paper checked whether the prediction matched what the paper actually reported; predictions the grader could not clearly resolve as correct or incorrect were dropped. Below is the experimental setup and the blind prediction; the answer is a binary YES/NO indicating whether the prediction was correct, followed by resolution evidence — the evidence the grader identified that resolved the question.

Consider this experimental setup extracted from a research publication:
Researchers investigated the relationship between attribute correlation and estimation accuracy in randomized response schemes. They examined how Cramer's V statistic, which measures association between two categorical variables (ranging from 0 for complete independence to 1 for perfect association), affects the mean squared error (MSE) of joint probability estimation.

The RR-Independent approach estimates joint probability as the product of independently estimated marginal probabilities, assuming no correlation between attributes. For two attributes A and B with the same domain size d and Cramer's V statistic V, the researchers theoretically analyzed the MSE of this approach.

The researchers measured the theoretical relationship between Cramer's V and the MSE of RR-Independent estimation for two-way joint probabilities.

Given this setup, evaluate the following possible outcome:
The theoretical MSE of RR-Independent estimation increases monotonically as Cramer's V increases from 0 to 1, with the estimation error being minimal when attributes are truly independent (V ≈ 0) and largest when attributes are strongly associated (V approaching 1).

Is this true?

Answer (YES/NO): YES